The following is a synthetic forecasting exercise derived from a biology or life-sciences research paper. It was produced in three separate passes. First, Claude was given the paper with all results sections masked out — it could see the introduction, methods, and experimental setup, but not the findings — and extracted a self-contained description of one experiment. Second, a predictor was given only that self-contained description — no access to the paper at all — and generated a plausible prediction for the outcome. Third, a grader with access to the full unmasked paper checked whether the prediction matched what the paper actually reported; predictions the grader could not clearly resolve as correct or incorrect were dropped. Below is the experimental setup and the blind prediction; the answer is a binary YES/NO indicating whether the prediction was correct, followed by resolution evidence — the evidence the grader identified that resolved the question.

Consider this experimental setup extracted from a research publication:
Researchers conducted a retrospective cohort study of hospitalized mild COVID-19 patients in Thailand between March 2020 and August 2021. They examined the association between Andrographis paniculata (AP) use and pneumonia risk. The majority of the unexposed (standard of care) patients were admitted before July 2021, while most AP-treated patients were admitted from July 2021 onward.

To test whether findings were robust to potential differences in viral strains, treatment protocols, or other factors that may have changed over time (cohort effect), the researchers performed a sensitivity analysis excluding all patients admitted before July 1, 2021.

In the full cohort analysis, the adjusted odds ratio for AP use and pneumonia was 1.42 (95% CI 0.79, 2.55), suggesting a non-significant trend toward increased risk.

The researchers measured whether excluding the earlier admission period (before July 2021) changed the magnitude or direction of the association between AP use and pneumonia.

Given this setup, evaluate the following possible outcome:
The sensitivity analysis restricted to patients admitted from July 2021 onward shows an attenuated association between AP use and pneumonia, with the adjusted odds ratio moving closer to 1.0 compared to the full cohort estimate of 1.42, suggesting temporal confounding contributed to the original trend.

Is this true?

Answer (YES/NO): NO